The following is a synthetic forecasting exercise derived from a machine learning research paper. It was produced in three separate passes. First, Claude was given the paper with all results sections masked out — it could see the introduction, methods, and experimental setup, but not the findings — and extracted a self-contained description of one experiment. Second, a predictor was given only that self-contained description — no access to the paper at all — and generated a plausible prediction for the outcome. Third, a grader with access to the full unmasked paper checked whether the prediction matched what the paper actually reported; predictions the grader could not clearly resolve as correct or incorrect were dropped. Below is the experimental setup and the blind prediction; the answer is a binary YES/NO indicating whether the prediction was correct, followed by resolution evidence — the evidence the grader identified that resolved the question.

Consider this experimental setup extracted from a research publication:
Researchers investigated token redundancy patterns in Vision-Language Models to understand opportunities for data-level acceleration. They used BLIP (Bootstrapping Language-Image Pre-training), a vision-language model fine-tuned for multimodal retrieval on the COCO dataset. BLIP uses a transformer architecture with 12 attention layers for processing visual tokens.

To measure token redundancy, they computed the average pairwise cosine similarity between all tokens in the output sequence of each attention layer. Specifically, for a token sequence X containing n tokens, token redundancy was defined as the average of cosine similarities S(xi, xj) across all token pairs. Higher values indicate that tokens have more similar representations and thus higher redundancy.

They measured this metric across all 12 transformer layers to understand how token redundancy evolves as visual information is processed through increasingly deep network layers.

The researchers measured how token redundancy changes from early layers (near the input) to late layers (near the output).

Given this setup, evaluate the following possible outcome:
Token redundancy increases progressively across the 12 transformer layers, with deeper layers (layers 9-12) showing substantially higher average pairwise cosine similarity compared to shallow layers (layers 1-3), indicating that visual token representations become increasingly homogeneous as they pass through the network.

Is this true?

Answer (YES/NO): YES